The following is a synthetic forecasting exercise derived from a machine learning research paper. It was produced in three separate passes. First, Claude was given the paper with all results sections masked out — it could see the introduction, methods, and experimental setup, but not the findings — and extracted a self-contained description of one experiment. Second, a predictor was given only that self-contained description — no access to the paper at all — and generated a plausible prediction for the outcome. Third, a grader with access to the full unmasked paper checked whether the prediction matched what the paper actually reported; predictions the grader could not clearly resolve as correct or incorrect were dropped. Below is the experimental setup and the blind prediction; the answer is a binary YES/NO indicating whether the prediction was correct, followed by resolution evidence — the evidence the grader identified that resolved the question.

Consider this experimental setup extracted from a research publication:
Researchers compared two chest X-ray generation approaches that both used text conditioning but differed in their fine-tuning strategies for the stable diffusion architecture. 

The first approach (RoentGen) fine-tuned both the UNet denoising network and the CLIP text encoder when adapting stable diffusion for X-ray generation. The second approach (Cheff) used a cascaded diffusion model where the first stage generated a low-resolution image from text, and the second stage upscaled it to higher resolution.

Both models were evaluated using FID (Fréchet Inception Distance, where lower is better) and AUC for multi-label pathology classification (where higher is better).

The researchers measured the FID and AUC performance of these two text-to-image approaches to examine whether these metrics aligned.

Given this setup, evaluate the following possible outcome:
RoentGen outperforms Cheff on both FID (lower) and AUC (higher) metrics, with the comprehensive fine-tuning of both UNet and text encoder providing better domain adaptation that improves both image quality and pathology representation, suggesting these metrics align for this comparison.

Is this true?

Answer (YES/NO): NO